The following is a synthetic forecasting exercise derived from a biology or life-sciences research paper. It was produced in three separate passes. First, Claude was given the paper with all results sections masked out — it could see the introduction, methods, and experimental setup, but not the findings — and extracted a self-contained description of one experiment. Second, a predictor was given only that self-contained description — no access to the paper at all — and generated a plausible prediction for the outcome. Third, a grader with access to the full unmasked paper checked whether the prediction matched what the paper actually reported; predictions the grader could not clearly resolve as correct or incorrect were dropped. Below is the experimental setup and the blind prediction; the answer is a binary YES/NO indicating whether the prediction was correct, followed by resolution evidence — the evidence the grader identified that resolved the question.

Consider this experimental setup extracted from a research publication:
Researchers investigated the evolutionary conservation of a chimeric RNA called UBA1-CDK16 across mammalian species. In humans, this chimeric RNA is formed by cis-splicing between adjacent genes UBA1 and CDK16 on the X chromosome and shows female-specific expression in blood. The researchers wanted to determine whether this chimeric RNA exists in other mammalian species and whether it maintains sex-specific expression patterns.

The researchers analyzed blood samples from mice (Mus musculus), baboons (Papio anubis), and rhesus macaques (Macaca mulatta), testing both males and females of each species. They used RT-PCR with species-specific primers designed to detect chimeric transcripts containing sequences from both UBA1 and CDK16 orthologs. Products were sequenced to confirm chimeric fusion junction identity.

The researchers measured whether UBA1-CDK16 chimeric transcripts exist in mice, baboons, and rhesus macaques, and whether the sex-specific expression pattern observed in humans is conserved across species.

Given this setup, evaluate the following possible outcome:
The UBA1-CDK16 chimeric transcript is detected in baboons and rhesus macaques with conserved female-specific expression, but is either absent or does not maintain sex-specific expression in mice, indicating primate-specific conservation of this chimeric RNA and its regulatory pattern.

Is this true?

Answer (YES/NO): NO